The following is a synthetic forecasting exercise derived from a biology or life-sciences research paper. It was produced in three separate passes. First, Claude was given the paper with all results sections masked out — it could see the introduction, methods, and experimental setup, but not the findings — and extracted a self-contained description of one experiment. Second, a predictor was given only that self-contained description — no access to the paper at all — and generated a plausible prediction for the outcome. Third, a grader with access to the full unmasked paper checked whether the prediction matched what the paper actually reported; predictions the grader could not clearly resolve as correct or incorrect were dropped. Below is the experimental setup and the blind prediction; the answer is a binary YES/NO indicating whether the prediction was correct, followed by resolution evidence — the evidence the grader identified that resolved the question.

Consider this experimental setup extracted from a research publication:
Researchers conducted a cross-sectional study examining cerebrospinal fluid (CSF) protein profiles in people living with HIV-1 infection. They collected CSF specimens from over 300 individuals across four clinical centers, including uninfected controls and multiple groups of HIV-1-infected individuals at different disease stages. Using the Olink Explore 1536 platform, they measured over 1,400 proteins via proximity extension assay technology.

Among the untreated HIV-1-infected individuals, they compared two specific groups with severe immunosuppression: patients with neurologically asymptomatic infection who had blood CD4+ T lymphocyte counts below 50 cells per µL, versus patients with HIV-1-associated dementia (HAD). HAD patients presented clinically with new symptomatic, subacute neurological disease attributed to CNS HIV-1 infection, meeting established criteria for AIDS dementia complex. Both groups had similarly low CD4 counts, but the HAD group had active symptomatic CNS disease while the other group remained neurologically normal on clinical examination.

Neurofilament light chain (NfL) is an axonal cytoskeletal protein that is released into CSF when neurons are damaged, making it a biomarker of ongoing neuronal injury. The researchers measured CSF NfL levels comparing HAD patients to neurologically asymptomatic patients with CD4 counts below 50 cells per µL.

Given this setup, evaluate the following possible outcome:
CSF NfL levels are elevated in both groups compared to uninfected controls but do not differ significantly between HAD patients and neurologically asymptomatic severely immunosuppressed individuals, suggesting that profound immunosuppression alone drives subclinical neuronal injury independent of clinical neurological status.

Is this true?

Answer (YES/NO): NO